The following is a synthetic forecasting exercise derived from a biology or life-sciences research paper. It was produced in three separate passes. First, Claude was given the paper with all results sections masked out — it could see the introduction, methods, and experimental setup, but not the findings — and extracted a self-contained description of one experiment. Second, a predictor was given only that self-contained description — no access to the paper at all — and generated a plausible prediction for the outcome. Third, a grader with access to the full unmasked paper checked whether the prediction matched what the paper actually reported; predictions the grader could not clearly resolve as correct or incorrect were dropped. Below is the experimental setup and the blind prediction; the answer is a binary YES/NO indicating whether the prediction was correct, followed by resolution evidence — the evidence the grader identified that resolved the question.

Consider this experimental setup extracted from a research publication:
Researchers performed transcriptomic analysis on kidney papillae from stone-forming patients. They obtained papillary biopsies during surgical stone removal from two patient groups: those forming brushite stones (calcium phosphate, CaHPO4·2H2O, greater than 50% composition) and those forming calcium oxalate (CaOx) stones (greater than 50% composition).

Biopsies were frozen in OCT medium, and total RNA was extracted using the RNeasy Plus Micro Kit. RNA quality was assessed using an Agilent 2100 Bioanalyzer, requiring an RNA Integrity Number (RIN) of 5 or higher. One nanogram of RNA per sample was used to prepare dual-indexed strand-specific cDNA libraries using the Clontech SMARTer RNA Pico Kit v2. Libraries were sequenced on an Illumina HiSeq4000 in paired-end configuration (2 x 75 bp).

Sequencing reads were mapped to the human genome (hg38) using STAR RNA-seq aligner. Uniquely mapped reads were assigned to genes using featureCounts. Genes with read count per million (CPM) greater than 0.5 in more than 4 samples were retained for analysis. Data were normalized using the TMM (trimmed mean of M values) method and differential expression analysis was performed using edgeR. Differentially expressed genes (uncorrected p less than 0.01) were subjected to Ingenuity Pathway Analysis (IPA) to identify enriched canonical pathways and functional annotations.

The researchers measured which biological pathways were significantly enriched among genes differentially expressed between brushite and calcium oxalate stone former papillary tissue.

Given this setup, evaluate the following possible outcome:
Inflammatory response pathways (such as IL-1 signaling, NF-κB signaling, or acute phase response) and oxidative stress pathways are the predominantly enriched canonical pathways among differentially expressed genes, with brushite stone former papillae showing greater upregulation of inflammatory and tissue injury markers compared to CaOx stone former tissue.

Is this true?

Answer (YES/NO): NO